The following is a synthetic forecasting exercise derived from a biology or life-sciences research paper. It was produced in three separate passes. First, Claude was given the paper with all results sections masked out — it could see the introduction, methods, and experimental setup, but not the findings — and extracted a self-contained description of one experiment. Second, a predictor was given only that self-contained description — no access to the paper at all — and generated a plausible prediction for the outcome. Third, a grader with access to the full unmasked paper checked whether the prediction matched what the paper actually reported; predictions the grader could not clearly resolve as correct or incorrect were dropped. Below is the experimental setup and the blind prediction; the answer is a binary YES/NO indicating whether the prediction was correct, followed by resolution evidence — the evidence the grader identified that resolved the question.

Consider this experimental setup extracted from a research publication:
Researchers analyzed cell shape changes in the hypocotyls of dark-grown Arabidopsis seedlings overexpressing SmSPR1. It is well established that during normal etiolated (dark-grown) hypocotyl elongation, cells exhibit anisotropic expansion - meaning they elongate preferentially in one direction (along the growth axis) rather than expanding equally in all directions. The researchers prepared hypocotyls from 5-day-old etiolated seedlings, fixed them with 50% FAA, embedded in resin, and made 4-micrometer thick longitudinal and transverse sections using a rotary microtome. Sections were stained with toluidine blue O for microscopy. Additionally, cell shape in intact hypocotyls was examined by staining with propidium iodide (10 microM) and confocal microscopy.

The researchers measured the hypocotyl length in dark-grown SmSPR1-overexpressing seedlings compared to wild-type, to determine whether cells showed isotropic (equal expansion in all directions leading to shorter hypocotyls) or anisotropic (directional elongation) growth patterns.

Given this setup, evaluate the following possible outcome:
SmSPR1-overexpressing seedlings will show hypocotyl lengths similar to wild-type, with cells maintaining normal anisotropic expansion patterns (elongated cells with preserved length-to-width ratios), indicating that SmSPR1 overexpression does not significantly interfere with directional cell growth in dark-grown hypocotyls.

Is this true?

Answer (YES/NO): NO